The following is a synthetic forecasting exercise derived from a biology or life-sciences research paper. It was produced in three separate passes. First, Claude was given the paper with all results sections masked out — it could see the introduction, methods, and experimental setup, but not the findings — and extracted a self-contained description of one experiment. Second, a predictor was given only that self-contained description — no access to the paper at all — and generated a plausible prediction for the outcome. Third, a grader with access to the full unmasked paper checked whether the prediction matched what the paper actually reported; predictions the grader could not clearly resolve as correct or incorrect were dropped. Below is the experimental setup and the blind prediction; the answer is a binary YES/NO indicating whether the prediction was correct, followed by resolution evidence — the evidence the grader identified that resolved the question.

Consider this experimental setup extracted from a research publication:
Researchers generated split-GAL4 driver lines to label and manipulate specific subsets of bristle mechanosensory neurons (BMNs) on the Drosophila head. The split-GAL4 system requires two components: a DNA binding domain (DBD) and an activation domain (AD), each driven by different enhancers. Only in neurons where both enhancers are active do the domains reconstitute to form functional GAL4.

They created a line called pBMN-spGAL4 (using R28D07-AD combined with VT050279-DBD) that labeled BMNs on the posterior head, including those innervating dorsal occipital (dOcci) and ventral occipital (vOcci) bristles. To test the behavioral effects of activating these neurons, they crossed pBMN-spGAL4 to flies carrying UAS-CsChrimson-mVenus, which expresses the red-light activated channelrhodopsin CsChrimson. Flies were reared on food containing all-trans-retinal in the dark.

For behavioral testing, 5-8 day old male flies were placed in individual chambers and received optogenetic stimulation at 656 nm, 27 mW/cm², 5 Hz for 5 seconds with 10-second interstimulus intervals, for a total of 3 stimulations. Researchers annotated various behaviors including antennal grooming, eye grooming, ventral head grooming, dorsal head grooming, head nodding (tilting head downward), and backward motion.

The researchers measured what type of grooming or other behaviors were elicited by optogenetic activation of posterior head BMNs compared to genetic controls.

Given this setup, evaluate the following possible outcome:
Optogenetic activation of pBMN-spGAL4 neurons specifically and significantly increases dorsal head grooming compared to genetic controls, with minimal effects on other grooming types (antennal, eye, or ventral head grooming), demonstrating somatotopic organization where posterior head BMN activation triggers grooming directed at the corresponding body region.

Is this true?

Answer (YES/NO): NO